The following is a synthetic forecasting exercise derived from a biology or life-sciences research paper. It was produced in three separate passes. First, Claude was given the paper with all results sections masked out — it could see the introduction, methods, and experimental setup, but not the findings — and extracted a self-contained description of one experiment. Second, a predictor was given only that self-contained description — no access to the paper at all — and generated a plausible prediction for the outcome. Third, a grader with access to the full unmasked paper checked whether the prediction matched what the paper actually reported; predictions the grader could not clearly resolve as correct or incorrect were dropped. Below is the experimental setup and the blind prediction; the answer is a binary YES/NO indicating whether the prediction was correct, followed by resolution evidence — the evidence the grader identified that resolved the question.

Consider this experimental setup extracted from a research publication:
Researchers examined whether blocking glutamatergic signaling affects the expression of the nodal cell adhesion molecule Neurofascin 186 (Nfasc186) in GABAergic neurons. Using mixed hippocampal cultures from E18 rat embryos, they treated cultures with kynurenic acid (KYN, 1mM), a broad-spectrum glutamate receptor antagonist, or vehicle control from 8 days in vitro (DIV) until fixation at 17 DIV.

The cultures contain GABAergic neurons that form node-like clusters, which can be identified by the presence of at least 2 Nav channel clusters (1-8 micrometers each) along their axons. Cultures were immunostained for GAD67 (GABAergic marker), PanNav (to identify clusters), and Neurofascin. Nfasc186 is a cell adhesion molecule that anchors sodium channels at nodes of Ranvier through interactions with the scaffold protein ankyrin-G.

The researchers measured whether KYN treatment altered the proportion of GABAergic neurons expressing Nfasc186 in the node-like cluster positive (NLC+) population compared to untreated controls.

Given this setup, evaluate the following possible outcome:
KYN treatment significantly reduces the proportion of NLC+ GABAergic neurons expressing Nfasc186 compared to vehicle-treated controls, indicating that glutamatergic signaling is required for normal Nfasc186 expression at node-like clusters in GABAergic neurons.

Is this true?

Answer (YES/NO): NO